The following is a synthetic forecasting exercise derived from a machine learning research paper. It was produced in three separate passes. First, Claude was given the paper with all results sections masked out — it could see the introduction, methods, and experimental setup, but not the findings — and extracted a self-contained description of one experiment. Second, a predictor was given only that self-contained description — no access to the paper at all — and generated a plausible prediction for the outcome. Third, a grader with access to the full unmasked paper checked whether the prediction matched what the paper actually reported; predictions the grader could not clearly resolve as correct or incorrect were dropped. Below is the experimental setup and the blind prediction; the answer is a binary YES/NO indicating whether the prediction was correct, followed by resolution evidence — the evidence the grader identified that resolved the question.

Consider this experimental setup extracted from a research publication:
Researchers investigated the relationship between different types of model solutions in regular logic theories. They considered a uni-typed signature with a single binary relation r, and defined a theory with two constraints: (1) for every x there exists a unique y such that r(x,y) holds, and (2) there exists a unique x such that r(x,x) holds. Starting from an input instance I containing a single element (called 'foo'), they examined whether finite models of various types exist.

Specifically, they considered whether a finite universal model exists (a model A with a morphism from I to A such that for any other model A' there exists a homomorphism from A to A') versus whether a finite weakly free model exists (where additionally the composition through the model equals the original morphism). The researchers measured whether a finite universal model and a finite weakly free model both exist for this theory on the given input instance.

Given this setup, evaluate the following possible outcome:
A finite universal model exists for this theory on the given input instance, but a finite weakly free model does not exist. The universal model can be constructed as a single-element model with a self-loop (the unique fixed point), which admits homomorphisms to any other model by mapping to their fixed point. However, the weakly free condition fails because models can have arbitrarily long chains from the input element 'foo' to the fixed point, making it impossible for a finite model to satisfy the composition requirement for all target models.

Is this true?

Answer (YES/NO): YES